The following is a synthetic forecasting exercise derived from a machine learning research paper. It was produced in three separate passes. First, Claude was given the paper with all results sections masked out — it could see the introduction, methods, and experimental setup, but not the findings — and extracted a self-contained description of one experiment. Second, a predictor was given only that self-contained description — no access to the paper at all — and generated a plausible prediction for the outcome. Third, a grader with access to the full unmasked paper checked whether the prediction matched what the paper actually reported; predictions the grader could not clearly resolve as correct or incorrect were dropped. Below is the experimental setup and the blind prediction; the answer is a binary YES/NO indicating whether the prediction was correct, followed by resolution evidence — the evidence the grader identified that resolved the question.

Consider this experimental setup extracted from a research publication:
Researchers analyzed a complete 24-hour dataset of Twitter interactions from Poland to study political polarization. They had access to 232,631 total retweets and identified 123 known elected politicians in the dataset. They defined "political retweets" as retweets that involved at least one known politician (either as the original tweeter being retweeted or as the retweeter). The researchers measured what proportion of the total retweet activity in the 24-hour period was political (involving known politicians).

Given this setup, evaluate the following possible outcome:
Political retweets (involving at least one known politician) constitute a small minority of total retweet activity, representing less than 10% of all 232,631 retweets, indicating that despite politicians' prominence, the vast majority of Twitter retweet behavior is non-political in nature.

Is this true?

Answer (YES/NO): YES